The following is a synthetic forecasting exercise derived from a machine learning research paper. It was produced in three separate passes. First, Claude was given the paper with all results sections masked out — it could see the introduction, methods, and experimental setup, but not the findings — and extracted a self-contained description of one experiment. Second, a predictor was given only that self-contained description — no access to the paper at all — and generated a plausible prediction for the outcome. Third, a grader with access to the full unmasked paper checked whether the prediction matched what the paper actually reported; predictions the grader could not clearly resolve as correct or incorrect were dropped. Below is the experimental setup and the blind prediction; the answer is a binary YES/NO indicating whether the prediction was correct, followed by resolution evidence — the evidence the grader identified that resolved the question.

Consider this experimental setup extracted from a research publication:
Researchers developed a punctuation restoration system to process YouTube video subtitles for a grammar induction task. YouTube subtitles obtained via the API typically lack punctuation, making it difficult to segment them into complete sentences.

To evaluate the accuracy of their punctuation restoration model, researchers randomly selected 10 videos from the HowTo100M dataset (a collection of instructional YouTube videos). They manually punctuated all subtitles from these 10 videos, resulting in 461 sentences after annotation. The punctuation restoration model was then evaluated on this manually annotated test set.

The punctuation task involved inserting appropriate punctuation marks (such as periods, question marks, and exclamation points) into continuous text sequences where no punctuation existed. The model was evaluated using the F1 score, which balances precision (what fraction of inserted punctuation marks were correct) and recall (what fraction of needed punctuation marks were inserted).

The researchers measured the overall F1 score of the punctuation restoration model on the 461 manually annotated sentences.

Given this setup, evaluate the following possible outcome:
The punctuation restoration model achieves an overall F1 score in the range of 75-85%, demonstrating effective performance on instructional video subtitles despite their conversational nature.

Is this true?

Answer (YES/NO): NO